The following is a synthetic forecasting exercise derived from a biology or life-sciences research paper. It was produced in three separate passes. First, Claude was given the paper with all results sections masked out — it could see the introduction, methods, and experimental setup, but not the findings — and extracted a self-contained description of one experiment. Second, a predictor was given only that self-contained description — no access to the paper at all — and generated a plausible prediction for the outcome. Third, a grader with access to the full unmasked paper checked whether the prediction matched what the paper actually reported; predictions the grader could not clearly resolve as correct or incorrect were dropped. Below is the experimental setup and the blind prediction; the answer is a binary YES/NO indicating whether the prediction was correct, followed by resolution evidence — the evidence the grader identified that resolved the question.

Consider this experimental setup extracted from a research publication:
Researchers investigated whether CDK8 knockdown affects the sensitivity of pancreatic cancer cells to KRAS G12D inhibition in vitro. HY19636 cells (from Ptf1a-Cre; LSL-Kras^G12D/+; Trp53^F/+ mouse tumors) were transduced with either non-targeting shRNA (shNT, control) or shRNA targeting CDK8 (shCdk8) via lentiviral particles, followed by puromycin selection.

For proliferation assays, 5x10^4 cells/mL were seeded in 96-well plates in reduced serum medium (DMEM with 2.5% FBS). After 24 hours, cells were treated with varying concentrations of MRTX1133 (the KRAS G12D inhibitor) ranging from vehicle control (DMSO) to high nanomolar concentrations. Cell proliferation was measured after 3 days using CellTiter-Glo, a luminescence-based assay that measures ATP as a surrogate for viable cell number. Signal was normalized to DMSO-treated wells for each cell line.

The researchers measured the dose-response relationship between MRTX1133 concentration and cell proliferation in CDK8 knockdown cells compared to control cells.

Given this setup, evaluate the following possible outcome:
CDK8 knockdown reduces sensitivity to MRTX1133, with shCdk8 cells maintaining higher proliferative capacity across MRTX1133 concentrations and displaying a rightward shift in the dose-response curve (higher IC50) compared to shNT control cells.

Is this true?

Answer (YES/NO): NO